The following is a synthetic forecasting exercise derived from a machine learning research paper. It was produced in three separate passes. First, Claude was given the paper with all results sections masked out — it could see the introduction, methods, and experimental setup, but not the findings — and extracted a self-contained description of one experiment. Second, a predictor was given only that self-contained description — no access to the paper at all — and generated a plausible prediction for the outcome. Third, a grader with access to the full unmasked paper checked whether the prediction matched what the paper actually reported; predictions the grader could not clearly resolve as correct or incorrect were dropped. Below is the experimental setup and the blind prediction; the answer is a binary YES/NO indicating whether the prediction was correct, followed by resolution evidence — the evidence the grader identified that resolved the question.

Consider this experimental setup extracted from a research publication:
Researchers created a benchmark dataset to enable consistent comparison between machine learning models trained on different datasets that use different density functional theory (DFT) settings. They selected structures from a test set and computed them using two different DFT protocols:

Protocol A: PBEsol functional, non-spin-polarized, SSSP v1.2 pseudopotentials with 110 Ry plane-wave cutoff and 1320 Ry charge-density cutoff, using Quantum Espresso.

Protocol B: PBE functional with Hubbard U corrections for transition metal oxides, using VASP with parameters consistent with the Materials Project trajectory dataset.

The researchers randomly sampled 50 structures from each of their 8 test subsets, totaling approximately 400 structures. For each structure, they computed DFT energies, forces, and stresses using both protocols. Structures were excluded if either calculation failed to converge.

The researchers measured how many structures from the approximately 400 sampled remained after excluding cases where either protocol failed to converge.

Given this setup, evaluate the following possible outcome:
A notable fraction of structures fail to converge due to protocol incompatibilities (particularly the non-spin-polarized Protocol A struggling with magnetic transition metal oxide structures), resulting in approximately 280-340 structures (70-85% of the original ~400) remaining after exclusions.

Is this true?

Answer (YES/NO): YES